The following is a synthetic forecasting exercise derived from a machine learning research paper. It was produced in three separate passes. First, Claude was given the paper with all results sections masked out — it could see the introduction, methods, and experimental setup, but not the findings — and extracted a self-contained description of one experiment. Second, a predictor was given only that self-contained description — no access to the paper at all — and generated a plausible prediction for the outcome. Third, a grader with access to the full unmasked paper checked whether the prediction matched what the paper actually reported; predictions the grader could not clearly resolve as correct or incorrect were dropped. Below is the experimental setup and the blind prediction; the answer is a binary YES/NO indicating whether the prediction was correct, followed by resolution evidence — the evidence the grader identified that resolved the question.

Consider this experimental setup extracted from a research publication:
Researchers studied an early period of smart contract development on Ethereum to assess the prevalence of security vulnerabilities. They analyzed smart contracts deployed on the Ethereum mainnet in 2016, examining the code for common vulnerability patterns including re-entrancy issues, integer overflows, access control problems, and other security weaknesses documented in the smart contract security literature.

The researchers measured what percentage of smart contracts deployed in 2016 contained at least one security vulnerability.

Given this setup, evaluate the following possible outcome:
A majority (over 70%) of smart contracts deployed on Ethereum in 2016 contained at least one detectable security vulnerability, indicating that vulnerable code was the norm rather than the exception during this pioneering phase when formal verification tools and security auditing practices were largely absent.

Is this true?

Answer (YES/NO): NO